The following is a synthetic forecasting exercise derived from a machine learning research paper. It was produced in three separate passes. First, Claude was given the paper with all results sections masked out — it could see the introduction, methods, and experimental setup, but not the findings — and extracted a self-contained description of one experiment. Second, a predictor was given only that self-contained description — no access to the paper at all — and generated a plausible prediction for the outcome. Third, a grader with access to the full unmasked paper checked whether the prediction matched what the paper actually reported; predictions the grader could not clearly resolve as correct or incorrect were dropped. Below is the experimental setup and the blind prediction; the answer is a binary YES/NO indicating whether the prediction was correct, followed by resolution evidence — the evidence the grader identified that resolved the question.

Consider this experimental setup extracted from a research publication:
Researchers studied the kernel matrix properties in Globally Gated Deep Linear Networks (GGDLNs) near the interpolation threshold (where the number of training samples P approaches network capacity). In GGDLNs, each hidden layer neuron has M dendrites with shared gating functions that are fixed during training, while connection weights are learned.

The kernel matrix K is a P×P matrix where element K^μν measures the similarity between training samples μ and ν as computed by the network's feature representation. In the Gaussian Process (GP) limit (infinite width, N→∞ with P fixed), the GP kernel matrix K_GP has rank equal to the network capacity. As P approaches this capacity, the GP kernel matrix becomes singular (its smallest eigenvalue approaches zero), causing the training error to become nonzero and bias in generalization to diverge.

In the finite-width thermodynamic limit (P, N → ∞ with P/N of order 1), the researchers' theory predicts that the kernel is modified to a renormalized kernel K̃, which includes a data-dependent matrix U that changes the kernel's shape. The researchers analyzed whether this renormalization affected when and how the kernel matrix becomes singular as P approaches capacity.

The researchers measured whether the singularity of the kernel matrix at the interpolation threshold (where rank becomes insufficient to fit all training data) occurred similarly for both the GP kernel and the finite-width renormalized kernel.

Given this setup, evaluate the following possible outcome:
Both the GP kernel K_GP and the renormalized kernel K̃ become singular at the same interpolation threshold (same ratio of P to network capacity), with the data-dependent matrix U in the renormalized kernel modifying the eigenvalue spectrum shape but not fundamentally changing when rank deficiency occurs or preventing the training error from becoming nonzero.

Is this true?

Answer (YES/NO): YES